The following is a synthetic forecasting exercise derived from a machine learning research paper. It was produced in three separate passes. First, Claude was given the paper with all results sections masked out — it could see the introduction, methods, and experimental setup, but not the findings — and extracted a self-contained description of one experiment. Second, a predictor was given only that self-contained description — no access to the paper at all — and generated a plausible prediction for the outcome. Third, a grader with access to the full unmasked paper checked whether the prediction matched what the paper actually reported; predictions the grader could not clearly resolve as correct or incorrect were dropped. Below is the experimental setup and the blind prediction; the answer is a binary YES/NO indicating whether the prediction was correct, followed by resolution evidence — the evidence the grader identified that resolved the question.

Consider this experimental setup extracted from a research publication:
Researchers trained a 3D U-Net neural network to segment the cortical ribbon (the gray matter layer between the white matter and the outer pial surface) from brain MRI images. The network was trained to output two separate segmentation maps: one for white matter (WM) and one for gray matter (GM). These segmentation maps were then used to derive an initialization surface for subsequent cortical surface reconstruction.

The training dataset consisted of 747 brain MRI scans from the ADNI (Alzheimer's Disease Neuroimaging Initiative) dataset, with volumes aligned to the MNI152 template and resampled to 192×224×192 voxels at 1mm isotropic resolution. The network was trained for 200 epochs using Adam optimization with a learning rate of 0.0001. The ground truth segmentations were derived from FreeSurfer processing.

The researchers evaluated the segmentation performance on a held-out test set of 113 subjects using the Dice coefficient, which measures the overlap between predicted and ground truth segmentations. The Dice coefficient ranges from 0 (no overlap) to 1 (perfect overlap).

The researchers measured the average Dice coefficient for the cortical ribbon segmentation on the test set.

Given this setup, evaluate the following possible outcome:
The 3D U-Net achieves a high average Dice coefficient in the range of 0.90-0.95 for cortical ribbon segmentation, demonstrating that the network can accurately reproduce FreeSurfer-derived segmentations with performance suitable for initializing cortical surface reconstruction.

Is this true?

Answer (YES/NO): NO